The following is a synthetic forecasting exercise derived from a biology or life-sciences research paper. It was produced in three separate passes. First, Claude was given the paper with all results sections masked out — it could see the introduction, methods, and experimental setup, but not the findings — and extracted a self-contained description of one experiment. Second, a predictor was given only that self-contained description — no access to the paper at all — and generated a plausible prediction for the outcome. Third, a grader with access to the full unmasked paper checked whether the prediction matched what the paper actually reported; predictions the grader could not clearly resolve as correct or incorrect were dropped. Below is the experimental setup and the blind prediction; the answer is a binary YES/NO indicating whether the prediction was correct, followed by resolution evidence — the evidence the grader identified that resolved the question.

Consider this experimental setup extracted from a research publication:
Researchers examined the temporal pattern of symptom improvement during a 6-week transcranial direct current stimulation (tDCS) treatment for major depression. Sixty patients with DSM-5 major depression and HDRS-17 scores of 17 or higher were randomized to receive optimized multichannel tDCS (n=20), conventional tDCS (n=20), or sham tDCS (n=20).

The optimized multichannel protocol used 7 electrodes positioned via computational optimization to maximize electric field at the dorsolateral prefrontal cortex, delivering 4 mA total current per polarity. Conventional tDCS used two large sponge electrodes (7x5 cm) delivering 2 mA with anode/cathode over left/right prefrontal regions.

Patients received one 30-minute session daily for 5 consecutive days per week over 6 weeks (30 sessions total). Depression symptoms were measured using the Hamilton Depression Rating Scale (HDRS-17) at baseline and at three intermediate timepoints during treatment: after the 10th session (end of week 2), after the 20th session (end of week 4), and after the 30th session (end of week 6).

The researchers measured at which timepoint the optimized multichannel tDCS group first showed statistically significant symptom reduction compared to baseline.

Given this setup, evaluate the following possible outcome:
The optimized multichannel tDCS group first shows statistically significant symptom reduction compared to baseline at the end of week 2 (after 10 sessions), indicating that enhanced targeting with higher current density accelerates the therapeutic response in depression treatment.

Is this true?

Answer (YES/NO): YES